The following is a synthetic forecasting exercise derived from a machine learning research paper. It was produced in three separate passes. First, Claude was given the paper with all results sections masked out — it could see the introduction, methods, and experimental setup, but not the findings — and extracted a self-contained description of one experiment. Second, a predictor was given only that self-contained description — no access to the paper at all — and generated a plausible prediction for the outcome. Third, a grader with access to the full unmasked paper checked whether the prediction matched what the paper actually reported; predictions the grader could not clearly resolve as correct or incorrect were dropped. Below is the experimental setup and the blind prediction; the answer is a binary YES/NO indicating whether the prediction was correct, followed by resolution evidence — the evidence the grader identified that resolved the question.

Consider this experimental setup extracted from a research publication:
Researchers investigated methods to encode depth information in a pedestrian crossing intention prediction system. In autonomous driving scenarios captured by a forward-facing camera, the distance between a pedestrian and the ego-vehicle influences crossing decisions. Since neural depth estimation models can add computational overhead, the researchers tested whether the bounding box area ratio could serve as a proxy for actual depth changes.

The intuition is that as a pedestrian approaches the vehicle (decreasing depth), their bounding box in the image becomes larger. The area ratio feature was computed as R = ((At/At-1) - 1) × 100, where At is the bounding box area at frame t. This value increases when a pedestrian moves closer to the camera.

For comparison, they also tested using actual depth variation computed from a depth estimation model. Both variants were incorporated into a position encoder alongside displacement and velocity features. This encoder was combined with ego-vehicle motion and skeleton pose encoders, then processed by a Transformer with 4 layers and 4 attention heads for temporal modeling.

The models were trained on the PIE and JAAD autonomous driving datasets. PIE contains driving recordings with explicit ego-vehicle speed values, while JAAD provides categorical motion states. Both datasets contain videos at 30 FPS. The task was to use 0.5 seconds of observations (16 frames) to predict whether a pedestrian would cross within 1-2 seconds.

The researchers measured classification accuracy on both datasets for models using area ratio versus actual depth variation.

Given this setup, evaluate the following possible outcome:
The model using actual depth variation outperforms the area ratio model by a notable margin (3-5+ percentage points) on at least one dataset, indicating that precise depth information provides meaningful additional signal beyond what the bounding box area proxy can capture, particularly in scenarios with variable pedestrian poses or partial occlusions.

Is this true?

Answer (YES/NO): NO